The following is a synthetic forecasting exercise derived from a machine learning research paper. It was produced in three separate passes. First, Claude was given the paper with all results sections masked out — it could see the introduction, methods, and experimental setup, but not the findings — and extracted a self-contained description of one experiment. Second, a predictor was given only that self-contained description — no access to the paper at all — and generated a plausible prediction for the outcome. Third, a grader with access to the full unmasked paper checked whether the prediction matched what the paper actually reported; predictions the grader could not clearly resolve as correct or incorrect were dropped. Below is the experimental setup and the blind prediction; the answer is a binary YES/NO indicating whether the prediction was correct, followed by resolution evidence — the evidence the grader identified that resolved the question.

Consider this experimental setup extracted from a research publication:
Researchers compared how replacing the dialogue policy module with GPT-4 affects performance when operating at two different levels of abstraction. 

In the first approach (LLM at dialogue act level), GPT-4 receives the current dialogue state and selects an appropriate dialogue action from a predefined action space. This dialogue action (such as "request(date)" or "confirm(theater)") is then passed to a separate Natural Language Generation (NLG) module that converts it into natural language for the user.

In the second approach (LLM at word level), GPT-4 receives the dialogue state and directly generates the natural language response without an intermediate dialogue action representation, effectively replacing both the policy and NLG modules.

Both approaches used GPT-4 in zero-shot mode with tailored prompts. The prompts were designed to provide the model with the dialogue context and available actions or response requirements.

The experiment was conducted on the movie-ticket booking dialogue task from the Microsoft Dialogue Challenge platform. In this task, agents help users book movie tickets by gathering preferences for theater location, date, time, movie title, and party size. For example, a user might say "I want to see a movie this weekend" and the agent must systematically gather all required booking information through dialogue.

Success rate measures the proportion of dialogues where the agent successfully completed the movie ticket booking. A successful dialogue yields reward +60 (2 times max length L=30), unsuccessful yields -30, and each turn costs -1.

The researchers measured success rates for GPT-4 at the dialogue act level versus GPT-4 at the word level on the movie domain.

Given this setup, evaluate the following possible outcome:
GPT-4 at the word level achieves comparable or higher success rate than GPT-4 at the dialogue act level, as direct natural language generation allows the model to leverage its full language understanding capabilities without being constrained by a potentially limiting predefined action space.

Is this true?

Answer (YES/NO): NO